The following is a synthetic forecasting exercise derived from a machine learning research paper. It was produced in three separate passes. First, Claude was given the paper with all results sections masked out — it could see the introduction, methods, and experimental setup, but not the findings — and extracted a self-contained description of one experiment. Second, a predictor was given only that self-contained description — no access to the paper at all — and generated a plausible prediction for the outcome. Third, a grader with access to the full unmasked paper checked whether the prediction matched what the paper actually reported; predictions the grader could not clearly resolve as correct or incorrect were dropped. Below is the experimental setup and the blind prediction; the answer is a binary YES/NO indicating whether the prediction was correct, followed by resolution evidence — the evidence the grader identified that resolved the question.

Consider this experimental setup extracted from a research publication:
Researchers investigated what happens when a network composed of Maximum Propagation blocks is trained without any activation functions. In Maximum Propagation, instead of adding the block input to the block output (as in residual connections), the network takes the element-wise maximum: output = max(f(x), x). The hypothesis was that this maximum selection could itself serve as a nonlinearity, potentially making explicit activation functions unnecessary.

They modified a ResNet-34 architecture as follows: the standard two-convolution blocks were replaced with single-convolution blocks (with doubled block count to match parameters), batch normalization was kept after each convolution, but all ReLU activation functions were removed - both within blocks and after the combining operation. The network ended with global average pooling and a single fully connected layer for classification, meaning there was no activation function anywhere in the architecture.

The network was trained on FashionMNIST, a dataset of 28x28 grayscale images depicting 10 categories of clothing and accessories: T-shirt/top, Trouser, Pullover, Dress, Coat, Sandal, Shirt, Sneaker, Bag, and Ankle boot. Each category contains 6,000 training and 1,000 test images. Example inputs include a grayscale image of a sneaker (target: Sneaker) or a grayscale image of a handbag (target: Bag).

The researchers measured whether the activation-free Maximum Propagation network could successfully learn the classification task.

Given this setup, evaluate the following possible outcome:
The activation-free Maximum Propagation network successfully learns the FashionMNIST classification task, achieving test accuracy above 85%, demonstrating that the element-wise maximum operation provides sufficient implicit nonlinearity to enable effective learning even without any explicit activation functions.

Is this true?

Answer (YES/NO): YES